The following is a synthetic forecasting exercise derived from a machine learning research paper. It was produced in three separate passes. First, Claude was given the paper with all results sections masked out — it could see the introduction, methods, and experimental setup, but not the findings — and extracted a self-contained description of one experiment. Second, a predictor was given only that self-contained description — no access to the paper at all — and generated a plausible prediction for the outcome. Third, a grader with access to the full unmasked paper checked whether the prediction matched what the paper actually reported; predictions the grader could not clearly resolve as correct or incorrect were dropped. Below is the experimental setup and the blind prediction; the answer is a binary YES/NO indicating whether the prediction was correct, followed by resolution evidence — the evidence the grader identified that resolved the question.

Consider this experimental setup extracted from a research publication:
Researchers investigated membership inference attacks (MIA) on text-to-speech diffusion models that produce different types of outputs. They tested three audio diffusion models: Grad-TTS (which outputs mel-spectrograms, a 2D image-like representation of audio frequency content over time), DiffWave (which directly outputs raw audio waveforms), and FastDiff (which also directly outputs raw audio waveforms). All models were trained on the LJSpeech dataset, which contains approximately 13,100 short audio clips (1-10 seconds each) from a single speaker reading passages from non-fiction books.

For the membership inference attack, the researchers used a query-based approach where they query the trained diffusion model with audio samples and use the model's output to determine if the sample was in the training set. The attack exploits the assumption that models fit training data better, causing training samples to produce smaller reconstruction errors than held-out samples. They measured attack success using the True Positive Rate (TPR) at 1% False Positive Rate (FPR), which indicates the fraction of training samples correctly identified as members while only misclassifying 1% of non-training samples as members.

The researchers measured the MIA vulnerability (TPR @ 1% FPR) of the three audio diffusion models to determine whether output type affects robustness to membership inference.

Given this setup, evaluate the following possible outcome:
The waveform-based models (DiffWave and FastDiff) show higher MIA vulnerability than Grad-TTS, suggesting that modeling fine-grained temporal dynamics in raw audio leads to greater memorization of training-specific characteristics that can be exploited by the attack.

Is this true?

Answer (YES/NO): NO